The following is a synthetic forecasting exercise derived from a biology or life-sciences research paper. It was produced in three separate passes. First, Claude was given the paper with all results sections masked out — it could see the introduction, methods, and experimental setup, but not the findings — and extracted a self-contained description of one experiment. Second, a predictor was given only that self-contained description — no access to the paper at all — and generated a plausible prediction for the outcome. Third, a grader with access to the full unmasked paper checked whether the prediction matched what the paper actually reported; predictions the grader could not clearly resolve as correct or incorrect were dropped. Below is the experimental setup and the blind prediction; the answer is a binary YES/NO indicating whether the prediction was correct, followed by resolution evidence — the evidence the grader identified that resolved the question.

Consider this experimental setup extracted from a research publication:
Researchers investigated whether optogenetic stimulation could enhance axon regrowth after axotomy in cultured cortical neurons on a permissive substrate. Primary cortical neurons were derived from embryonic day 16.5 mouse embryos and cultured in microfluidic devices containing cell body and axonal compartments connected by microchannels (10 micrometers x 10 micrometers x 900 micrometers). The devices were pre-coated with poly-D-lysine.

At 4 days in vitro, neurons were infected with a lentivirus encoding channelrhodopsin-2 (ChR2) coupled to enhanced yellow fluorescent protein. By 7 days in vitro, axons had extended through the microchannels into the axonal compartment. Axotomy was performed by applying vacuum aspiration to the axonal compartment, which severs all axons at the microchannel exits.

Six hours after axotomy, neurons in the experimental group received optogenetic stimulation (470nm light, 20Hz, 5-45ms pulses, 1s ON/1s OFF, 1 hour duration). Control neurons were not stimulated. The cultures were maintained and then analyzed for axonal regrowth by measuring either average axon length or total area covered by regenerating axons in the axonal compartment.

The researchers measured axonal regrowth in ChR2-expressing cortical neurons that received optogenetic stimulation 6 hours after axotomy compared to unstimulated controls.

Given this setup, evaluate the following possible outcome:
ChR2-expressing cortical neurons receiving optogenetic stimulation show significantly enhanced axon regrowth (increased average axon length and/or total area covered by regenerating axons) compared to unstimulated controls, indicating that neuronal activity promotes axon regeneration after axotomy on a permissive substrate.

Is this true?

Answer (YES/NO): NO